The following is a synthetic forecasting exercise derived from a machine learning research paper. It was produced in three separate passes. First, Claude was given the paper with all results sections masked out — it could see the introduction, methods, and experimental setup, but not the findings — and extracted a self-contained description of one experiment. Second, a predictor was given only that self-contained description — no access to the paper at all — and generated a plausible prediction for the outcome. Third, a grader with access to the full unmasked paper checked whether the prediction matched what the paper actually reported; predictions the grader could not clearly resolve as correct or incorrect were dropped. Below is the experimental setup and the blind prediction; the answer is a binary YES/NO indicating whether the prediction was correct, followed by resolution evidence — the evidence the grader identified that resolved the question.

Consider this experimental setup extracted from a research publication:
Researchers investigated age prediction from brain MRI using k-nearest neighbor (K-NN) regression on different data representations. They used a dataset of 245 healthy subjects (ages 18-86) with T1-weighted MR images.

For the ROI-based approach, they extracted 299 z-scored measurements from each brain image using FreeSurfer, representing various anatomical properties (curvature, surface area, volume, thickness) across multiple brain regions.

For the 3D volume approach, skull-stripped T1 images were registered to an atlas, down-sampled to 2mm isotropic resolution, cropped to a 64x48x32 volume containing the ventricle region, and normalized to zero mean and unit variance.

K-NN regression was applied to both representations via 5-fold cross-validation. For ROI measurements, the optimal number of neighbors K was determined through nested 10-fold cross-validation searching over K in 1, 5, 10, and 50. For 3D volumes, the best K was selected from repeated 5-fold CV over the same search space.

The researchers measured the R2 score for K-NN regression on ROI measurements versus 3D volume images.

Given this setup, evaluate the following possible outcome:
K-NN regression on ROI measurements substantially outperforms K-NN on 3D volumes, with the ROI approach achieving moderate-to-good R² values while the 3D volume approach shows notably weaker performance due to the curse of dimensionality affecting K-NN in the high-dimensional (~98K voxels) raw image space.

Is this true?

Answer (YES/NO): NO